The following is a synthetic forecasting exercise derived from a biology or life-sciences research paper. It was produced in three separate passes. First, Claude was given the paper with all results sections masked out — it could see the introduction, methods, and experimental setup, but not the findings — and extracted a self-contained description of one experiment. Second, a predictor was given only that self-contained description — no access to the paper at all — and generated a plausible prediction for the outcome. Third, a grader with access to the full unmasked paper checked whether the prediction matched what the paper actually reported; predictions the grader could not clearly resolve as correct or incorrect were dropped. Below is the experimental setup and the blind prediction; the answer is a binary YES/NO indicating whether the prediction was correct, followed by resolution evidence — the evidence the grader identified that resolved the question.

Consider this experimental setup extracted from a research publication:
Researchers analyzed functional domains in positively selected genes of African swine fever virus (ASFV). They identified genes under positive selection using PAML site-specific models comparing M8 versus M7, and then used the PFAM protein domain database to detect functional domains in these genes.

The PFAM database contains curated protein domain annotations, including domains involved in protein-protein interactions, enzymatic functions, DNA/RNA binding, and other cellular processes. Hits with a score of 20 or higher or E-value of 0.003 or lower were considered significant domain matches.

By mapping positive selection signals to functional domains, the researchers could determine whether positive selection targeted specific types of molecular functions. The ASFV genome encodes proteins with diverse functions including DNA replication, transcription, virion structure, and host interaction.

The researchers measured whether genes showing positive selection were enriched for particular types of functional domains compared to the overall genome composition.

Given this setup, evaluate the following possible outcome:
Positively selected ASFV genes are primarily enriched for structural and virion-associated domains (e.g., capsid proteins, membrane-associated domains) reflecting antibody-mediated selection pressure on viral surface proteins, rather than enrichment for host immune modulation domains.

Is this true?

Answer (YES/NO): NO